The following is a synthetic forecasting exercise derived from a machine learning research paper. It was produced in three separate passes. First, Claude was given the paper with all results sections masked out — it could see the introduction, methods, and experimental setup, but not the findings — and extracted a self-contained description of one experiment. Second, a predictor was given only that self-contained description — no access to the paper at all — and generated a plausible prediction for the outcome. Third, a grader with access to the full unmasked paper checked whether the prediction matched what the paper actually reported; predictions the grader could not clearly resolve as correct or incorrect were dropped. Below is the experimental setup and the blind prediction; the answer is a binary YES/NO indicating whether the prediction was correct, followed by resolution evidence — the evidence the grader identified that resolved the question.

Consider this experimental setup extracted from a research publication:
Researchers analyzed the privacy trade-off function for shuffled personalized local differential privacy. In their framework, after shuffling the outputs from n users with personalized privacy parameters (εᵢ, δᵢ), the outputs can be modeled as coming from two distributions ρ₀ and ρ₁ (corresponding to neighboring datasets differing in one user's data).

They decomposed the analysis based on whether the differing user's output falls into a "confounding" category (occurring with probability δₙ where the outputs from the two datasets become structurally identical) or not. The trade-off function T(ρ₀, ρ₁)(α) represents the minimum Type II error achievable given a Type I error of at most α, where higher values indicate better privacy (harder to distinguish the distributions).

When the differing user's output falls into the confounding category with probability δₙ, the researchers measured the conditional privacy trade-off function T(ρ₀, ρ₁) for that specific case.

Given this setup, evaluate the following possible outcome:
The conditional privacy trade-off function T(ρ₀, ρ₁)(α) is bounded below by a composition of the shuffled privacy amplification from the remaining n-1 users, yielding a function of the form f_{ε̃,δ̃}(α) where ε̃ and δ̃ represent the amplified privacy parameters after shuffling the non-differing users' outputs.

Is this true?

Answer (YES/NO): NO